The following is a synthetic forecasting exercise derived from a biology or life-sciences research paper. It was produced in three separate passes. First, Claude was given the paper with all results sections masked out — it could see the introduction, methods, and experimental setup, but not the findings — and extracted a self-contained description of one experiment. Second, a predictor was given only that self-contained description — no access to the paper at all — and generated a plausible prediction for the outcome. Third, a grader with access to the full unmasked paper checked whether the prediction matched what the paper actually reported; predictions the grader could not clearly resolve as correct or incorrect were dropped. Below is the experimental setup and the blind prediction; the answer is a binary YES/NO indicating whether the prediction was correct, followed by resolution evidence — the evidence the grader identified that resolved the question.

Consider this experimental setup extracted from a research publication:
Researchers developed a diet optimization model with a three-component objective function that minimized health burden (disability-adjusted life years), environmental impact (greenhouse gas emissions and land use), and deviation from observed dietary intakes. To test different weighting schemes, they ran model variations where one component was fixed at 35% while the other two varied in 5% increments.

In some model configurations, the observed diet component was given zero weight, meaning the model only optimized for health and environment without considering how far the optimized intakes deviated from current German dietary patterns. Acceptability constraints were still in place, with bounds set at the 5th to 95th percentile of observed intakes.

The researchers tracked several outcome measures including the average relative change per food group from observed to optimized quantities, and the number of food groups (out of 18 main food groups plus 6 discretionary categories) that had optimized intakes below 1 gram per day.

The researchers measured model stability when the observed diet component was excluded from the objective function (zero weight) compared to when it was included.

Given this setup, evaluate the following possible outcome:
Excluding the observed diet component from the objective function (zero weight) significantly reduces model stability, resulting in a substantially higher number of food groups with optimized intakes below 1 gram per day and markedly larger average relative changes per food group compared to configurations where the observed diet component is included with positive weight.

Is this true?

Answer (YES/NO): YES